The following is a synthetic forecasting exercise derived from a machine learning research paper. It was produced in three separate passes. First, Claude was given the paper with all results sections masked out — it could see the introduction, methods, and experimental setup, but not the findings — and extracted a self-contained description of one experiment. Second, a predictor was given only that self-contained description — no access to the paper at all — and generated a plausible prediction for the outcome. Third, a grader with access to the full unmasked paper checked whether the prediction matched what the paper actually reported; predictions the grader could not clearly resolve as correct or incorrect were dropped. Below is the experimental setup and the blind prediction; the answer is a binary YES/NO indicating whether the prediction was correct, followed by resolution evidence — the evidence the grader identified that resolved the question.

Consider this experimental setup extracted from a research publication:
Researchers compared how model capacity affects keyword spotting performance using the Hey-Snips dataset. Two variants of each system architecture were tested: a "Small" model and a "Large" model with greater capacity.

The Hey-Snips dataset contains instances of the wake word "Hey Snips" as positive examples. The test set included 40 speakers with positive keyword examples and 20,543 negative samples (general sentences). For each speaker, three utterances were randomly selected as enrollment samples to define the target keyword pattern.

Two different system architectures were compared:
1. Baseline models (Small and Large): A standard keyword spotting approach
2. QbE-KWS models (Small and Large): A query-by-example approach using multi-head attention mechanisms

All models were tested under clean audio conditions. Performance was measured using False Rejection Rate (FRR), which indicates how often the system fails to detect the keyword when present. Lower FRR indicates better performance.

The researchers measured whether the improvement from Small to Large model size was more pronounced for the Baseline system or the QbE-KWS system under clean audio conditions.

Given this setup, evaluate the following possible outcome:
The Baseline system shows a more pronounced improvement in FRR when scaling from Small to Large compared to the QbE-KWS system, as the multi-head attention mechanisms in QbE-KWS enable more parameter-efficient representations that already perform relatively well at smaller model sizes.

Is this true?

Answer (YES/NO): NO